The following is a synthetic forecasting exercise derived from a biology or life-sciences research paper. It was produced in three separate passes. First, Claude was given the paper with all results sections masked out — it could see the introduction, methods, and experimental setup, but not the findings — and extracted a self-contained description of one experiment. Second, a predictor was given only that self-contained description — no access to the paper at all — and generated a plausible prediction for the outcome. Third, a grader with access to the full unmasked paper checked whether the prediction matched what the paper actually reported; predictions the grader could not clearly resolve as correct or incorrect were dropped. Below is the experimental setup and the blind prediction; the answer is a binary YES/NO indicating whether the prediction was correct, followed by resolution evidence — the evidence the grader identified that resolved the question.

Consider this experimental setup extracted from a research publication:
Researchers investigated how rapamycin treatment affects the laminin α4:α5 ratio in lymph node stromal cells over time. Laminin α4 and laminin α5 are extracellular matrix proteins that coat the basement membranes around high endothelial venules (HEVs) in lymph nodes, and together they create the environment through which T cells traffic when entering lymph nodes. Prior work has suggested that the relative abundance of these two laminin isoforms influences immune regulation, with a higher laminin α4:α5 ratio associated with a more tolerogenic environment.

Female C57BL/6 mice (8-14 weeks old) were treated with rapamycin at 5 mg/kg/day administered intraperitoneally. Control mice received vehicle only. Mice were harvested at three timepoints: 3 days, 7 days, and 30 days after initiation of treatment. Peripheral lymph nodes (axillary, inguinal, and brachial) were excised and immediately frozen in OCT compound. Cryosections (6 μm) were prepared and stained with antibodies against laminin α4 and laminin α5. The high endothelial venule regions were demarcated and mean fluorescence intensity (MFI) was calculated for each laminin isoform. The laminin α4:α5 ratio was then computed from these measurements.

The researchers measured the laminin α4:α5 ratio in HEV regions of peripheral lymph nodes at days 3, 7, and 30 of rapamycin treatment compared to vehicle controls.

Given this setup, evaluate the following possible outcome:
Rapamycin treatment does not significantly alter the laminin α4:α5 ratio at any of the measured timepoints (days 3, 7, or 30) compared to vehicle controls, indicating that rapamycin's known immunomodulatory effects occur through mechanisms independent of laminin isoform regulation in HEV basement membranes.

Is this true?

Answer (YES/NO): NO